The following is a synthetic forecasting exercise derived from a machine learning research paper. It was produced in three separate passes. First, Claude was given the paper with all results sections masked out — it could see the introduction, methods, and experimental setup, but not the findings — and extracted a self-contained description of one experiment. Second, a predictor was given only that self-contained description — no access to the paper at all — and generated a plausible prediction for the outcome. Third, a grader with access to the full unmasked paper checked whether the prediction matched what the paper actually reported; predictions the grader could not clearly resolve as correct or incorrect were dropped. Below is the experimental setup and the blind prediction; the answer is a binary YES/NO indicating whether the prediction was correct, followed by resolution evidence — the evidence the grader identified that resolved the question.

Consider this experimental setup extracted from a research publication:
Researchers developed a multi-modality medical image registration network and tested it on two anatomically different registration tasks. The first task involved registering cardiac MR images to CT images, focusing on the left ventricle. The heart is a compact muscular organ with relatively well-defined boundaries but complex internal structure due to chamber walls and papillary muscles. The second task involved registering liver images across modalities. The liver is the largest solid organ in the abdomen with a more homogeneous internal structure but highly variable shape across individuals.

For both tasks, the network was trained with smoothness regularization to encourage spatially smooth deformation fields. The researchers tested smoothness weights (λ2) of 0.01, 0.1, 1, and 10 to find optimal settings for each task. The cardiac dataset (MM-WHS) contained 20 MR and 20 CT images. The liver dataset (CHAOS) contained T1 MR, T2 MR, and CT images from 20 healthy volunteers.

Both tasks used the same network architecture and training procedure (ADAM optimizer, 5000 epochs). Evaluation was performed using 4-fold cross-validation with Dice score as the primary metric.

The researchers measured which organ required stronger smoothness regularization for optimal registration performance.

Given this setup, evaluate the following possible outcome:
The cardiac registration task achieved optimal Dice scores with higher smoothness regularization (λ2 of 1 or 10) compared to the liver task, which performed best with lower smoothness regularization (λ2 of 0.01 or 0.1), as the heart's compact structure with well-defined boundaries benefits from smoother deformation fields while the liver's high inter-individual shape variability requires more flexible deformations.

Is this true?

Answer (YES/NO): NO